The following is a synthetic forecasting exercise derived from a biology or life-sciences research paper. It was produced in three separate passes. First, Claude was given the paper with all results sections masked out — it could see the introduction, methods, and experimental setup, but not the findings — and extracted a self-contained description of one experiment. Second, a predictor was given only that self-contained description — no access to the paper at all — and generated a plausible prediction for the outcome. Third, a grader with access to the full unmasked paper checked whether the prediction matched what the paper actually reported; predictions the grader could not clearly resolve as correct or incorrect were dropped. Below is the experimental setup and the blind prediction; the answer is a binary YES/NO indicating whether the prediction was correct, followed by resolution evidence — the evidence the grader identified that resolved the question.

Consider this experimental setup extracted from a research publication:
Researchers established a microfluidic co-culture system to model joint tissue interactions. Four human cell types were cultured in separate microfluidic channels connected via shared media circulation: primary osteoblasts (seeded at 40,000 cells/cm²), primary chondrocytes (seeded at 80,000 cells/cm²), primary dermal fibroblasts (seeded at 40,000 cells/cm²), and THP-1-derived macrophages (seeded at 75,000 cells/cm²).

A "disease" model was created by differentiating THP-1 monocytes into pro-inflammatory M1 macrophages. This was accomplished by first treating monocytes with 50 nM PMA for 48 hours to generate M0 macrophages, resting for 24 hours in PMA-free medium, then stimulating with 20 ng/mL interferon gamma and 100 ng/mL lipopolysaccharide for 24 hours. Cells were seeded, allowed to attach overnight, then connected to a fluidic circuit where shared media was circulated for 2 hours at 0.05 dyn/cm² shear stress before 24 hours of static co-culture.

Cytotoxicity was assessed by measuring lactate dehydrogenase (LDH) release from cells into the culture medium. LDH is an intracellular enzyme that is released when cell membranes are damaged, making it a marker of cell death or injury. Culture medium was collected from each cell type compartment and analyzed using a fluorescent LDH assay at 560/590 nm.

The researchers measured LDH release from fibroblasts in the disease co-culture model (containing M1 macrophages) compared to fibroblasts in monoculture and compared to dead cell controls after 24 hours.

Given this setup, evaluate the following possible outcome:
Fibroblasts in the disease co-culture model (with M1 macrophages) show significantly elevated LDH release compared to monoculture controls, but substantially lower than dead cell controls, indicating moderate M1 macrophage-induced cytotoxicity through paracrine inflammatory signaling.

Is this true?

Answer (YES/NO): NO